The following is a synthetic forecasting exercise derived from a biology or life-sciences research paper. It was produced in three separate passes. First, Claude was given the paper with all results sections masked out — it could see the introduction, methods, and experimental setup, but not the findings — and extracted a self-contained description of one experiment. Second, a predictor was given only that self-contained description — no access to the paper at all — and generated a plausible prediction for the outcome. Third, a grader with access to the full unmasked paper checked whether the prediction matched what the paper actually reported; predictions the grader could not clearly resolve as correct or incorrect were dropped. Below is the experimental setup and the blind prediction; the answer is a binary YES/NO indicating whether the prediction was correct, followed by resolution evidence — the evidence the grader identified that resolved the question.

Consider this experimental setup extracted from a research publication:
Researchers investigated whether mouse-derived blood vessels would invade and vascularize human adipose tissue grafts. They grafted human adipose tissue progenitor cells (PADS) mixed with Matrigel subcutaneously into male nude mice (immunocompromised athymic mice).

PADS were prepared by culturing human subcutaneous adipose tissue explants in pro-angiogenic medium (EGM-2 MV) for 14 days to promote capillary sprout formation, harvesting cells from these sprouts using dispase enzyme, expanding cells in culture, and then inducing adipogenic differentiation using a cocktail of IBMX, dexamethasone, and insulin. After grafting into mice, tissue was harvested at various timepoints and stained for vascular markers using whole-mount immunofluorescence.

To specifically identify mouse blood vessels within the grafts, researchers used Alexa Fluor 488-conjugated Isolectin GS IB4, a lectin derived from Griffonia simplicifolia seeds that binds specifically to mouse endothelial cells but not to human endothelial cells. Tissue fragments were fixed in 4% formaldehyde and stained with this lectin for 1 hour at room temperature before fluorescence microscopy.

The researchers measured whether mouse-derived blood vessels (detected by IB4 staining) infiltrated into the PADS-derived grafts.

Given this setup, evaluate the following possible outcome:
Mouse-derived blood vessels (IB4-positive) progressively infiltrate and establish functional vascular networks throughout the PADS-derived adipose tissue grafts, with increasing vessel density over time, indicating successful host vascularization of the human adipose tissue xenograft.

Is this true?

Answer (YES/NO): YES